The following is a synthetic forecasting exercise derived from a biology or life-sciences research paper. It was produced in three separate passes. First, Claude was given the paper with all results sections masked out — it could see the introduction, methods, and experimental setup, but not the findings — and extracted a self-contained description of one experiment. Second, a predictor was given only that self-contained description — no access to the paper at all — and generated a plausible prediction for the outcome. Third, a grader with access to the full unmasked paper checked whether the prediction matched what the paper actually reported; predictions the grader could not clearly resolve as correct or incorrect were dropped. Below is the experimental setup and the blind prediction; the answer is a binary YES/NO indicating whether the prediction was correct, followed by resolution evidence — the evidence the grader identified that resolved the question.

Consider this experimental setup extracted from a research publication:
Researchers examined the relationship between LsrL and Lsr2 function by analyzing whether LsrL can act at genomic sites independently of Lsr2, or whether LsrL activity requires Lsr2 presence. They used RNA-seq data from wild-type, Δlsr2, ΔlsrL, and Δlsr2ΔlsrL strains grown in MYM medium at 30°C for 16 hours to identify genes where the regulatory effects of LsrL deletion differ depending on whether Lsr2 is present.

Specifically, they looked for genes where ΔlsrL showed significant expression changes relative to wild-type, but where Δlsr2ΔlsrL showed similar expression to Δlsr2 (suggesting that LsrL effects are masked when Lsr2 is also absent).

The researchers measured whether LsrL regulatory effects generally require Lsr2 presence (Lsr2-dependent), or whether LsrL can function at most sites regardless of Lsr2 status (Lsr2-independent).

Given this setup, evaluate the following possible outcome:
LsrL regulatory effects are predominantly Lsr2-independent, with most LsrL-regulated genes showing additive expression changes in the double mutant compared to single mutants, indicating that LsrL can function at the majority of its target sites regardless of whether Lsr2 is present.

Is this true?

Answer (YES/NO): NO